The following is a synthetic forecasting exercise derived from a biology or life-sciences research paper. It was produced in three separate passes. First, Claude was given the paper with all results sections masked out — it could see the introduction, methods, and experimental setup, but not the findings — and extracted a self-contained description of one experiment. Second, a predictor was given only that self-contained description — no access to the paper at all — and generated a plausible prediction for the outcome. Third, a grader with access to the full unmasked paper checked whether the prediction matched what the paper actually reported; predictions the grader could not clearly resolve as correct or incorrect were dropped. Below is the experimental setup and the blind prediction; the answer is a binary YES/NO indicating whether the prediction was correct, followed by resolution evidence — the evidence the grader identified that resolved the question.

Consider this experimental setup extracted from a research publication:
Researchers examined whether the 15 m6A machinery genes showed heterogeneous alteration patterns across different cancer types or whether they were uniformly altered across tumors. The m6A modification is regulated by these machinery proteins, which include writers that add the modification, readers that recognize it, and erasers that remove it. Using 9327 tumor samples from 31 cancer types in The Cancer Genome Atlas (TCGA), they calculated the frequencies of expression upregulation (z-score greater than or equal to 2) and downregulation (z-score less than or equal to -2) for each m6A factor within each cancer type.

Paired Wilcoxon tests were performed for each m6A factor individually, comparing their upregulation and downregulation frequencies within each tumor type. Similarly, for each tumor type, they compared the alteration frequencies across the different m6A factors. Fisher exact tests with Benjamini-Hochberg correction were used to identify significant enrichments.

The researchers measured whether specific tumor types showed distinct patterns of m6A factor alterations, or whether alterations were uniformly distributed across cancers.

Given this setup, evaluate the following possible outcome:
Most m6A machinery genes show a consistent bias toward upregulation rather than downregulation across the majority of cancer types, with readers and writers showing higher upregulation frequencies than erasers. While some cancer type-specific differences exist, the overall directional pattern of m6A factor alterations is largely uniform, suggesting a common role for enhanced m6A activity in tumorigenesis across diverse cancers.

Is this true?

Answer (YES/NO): YES